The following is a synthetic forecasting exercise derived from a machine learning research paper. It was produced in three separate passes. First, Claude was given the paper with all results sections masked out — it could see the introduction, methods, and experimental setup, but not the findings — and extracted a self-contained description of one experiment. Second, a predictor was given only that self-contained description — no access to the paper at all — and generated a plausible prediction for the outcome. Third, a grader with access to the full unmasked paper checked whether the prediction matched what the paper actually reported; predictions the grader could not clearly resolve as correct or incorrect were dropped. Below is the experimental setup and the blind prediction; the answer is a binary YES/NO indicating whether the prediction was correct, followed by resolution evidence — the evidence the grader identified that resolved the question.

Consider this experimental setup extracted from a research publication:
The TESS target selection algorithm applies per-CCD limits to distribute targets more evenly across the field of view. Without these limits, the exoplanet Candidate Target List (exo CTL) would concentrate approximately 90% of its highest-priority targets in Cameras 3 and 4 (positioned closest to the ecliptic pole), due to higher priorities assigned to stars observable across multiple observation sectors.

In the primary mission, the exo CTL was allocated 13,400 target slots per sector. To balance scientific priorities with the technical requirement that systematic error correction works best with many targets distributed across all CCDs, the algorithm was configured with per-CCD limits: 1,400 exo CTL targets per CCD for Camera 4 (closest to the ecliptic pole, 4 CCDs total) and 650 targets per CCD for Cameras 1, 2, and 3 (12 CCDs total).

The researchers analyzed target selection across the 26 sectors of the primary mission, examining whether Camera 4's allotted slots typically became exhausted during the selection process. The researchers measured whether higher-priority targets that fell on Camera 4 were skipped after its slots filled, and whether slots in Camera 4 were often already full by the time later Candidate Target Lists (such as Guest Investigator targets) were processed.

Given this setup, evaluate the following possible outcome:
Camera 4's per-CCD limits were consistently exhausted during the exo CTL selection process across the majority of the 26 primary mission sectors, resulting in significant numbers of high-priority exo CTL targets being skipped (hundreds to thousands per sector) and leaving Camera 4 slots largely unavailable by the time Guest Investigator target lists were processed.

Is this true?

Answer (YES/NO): NO